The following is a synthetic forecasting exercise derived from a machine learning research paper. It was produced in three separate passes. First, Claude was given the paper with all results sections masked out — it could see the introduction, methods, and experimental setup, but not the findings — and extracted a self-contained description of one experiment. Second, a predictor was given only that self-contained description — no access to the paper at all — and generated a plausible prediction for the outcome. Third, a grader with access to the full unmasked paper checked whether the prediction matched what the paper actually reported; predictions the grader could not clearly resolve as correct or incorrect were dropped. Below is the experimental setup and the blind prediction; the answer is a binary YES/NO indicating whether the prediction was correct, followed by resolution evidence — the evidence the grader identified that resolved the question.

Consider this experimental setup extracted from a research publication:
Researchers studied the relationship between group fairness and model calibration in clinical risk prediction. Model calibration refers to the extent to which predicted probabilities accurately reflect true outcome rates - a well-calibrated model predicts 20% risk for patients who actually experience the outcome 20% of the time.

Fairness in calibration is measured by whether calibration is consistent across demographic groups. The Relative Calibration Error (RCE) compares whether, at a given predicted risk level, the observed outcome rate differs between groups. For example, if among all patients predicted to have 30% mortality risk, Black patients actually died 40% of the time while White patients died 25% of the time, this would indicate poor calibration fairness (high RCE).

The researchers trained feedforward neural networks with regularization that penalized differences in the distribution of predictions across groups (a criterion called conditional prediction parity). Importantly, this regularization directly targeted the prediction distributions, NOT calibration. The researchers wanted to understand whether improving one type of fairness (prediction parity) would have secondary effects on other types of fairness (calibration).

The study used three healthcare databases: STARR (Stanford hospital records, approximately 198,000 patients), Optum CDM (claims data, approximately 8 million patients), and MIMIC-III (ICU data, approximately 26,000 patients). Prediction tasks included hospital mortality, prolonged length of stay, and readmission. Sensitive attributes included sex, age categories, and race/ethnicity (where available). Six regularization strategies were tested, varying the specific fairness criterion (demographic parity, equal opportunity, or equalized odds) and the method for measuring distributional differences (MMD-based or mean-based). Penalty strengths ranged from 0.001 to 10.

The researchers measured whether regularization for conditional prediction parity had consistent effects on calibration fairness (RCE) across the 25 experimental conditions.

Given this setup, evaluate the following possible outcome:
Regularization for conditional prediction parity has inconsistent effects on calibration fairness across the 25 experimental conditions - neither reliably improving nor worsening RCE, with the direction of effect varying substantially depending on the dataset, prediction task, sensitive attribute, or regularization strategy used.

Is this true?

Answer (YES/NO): YES